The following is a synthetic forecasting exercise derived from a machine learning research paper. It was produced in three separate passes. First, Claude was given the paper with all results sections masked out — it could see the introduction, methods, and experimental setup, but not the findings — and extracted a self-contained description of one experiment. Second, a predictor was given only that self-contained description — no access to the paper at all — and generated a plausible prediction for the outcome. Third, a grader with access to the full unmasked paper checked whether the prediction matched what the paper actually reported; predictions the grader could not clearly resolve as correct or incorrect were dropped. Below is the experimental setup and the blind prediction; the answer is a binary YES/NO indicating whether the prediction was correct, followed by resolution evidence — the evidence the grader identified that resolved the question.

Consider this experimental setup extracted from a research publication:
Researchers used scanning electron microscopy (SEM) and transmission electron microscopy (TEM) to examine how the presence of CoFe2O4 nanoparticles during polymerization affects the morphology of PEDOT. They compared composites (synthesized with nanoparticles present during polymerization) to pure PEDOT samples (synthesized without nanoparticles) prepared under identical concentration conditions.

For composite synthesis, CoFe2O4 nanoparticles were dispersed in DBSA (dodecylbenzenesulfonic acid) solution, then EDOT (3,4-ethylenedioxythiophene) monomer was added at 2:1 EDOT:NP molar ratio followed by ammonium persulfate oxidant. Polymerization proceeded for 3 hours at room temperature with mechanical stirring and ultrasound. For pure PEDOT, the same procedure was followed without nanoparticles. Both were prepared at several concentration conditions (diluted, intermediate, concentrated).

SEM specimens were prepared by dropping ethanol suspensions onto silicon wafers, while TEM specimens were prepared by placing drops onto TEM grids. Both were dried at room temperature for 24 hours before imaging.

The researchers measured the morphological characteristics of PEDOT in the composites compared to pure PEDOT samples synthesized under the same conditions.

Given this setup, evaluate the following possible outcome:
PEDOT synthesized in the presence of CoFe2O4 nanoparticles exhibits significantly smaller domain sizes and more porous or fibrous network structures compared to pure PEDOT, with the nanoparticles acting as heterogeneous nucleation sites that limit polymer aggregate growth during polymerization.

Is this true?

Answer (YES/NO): NO